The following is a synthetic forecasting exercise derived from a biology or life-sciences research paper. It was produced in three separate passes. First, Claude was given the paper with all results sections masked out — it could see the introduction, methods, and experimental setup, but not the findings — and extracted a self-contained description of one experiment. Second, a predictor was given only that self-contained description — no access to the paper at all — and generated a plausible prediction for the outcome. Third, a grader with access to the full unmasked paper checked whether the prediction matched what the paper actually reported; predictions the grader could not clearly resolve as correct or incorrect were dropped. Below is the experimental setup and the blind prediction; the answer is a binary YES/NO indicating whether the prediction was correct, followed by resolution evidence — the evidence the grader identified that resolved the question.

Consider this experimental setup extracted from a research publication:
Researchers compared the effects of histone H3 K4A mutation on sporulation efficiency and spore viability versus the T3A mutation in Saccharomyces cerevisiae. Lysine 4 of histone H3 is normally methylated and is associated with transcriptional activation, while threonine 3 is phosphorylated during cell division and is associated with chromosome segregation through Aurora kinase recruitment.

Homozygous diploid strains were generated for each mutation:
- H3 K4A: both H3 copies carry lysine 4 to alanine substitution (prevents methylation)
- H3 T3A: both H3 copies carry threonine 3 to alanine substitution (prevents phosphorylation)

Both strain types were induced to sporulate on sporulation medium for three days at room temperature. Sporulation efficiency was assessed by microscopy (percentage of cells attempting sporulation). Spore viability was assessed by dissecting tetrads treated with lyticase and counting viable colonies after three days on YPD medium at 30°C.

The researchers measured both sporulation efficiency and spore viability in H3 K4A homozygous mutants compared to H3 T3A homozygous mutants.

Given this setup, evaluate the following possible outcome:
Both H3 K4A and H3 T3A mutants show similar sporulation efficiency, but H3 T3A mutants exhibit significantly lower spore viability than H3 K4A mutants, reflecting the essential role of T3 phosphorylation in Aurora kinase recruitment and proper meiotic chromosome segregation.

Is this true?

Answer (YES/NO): NO